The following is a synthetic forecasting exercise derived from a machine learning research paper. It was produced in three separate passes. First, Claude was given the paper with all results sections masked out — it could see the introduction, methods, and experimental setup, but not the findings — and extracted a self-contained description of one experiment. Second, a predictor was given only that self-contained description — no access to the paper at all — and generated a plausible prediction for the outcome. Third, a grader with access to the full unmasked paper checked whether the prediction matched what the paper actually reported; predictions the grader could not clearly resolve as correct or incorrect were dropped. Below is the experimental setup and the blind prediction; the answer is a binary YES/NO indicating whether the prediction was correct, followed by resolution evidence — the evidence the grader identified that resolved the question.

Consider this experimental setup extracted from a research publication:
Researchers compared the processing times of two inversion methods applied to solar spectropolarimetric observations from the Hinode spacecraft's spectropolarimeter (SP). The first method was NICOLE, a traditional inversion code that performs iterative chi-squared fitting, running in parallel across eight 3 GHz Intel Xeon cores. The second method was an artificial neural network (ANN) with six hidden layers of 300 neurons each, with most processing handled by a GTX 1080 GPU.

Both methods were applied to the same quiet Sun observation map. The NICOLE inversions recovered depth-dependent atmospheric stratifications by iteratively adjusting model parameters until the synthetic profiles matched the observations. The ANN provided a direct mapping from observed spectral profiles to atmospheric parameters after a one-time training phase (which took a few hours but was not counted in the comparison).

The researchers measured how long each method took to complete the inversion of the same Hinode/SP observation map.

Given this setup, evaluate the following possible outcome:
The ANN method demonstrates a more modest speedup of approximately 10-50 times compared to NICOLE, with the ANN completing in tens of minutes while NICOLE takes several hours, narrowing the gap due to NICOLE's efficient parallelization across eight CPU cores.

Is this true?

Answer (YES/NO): NO